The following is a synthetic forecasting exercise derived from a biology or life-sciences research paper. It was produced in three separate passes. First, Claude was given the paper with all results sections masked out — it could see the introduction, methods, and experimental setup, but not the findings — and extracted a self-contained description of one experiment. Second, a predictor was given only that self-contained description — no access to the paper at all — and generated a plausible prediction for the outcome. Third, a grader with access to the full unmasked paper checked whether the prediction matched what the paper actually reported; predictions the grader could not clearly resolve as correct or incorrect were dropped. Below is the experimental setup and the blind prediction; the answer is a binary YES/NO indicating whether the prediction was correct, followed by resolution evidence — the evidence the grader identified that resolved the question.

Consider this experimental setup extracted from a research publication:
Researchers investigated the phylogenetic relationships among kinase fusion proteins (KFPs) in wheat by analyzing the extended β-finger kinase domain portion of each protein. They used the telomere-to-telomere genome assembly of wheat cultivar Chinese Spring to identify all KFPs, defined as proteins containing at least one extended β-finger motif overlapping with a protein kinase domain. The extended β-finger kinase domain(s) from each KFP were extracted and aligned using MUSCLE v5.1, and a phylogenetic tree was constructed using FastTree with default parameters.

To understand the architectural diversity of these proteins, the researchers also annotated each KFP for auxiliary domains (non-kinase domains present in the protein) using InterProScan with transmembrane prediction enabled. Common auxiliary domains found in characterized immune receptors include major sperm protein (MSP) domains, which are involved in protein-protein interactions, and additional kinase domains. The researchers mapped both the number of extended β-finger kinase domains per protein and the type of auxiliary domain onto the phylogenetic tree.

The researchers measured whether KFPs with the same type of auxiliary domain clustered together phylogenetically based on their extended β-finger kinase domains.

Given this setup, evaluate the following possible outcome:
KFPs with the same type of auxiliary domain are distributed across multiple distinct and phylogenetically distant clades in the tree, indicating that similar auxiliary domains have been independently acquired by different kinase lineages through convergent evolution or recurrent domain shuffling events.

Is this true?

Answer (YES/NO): YES